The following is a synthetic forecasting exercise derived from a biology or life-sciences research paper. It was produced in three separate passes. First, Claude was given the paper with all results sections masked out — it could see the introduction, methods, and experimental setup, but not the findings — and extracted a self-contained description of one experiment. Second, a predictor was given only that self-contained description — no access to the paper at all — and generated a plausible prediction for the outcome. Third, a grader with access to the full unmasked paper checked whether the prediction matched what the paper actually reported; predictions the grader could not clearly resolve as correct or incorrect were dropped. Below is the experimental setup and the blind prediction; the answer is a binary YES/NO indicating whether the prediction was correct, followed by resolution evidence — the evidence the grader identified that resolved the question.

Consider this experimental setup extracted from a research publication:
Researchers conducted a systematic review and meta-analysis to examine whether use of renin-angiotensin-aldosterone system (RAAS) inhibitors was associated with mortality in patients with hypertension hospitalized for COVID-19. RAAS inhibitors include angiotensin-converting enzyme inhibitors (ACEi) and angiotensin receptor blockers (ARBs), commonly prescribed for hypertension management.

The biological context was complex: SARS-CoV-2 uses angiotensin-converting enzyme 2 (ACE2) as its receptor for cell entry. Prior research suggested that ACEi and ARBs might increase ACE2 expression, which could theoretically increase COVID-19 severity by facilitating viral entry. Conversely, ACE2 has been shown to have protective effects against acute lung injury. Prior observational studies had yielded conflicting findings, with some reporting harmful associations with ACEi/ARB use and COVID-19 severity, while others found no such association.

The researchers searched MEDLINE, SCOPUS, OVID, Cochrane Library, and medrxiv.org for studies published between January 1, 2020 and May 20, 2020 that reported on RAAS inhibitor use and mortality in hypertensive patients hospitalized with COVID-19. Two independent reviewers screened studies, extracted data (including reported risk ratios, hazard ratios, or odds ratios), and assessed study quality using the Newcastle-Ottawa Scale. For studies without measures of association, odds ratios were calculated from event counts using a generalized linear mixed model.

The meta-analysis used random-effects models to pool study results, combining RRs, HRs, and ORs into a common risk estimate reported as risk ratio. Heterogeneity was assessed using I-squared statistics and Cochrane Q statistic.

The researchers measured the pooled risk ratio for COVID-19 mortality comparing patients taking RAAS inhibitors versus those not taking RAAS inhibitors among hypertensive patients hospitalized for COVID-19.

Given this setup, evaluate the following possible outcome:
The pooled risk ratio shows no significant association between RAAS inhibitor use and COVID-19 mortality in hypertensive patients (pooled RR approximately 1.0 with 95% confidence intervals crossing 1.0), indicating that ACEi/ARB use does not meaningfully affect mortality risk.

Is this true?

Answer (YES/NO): NO